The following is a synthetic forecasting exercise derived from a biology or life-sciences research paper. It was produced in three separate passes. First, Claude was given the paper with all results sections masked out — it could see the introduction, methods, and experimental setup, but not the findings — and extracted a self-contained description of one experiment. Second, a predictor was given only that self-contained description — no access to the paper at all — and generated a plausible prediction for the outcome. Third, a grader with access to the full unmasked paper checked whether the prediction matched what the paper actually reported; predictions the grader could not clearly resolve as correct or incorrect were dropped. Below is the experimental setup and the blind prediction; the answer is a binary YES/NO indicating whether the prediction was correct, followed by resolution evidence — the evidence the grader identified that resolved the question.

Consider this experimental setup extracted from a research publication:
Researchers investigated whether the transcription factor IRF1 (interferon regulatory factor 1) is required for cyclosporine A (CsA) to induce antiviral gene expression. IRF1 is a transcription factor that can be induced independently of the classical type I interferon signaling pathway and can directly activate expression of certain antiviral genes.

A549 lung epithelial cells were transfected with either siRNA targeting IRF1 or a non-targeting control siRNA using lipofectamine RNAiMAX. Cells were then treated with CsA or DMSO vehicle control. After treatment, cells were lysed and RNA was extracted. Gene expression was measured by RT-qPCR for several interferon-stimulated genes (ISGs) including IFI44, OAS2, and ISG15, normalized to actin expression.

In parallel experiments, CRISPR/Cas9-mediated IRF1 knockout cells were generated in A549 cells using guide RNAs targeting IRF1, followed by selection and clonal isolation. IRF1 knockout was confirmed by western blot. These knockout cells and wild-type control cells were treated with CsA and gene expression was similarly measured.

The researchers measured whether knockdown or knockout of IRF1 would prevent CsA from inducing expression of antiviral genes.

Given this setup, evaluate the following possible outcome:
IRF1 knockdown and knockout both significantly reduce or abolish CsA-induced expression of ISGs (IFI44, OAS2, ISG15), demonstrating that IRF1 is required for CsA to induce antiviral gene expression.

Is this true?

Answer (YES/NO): NO